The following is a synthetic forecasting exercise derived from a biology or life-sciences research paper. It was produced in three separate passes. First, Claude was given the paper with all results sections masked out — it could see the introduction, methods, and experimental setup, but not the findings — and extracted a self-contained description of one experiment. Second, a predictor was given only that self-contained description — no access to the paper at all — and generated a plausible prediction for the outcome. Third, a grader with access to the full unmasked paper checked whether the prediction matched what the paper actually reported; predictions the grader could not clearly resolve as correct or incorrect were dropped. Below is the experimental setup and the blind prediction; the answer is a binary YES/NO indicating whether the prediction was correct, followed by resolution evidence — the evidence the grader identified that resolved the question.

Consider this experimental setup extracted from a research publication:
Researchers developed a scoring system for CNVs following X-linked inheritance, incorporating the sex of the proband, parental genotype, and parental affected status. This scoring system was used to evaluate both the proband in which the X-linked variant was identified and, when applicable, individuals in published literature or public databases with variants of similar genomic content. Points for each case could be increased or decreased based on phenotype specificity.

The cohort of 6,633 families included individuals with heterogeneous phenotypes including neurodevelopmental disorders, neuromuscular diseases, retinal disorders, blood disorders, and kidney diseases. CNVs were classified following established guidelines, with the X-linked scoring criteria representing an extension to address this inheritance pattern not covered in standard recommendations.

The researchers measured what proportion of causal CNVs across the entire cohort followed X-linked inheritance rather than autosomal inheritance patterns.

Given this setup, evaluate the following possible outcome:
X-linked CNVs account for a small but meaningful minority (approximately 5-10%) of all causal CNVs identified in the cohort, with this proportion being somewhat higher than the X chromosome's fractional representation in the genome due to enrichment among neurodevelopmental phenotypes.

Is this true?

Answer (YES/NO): YES